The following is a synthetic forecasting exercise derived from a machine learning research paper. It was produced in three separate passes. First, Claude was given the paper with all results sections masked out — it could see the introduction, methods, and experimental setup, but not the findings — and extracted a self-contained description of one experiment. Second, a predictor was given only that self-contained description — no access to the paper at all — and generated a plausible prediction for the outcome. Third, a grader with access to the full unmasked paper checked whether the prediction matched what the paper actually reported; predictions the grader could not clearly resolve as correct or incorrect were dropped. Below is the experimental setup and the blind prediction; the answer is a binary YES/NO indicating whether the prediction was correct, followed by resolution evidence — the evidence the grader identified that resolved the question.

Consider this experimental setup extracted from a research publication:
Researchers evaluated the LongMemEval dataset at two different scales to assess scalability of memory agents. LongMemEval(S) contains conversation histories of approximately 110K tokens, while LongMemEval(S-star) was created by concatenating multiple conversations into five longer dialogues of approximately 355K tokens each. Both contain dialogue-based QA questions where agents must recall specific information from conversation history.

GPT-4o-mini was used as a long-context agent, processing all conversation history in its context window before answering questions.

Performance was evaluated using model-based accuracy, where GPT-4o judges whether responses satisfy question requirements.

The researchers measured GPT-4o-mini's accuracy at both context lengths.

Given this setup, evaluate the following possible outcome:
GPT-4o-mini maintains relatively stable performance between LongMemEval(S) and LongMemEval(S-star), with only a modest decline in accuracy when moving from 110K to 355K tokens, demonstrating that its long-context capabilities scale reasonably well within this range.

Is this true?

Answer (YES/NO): NO